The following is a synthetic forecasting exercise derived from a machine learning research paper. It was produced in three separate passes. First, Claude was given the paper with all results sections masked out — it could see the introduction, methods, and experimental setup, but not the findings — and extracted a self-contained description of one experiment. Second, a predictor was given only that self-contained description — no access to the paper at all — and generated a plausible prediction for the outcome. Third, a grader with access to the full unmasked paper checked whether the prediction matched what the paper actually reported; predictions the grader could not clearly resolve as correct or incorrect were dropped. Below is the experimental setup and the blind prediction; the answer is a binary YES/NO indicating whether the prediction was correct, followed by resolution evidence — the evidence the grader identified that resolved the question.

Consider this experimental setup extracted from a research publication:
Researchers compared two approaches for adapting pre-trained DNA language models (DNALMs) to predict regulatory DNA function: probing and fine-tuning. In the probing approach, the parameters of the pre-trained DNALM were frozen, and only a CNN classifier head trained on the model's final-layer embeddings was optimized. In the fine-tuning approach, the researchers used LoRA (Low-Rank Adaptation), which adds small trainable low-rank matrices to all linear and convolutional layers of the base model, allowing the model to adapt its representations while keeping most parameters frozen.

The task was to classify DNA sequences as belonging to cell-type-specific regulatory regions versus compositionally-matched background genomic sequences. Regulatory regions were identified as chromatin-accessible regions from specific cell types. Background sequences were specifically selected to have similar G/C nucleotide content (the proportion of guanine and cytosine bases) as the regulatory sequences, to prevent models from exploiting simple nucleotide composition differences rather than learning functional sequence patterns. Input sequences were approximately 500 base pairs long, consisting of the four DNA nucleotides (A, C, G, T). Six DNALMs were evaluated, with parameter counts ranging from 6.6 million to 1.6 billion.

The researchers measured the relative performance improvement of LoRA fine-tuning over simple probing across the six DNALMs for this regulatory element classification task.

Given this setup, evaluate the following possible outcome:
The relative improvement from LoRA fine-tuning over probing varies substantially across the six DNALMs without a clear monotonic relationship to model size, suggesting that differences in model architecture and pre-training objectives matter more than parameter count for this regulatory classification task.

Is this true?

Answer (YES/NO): YES